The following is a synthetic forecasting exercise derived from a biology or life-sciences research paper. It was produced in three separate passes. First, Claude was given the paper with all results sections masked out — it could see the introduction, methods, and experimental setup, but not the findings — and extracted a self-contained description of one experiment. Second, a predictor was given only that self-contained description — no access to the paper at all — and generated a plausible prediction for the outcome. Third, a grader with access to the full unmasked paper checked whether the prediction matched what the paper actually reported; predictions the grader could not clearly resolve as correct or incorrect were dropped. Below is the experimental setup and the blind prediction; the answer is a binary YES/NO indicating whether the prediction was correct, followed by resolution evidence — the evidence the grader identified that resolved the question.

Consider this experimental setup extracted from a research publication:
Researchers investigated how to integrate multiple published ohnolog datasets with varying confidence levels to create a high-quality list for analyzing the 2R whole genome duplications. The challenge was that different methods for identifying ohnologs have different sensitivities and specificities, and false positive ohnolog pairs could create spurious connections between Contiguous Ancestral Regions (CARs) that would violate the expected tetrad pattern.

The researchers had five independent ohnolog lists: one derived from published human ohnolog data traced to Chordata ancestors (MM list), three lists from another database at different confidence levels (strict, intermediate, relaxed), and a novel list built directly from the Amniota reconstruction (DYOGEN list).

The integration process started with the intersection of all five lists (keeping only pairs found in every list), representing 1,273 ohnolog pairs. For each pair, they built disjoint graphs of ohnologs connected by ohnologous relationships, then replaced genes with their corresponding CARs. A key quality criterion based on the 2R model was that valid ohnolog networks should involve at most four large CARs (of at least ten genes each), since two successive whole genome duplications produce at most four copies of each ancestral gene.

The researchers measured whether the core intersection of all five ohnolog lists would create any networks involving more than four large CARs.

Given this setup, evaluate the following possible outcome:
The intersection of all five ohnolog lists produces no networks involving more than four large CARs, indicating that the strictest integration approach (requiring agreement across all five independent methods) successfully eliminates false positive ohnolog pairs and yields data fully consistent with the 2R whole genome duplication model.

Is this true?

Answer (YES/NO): YES